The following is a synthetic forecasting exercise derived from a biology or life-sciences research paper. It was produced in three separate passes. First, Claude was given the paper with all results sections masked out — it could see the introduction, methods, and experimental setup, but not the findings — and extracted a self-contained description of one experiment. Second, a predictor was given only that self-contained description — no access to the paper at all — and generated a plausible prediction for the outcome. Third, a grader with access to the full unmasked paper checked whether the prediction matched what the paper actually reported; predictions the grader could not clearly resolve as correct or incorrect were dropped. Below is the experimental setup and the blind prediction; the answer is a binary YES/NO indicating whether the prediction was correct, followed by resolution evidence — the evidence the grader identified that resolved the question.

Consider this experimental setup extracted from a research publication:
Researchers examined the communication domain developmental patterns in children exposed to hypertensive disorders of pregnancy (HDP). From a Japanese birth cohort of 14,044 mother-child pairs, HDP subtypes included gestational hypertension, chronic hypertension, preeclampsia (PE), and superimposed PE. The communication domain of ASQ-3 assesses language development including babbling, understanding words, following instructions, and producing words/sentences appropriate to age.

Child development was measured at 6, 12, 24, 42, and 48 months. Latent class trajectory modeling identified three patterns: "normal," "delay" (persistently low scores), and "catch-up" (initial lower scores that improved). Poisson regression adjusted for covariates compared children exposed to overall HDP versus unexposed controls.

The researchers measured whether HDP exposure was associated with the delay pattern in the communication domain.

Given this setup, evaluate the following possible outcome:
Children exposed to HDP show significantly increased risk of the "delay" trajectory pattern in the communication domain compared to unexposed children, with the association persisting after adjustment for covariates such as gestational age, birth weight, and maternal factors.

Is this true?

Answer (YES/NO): NO